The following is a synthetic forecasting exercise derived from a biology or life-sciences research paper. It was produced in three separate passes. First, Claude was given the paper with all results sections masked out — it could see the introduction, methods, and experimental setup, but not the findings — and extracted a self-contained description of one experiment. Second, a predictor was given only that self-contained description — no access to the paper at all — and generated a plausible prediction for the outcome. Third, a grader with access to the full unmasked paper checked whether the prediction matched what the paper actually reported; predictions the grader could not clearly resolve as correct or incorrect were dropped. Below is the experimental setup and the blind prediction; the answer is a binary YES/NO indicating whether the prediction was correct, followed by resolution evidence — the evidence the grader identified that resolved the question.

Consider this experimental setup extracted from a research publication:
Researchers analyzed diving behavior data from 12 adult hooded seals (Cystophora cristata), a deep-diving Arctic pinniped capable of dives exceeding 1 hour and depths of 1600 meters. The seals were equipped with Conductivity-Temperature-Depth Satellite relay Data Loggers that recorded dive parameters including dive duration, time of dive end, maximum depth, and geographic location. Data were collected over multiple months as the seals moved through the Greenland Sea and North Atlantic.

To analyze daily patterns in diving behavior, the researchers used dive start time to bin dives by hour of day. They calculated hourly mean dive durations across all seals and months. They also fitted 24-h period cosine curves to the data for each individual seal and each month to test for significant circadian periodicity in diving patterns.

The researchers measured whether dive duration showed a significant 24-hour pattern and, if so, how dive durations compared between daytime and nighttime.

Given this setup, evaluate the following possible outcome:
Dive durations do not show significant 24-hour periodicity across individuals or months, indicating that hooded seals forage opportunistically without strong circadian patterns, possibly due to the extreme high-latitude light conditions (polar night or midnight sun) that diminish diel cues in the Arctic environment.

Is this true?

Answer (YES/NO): NO